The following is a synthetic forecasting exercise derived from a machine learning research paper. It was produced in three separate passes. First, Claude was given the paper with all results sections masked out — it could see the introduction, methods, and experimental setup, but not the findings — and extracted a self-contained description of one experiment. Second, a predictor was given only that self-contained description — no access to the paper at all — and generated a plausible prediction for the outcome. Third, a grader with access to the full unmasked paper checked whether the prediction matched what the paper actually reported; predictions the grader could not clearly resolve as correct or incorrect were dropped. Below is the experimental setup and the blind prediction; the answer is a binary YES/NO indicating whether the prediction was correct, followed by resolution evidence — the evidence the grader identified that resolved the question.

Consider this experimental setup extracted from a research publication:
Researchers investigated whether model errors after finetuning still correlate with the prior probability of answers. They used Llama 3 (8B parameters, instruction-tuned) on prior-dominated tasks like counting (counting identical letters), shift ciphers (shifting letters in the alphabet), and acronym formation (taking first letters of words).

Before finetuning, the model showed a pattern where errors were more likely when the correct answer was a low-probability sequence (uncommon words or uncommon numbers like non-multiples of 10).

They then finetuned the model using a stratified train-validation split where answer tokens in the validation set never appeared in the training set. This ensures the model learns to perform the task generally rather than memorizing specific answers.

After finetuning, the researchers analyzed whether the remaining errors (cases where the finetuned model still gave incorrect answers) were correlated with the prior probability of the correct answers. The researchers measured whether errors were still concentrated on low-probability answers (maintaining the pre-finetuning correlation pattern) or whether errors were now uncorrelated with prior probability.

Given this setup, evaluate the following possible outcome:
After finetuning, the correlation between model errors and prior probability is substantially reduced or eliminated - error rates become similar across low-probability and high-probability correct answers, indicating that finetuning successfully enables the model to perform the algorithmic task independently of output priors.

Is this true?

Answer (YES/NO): YES